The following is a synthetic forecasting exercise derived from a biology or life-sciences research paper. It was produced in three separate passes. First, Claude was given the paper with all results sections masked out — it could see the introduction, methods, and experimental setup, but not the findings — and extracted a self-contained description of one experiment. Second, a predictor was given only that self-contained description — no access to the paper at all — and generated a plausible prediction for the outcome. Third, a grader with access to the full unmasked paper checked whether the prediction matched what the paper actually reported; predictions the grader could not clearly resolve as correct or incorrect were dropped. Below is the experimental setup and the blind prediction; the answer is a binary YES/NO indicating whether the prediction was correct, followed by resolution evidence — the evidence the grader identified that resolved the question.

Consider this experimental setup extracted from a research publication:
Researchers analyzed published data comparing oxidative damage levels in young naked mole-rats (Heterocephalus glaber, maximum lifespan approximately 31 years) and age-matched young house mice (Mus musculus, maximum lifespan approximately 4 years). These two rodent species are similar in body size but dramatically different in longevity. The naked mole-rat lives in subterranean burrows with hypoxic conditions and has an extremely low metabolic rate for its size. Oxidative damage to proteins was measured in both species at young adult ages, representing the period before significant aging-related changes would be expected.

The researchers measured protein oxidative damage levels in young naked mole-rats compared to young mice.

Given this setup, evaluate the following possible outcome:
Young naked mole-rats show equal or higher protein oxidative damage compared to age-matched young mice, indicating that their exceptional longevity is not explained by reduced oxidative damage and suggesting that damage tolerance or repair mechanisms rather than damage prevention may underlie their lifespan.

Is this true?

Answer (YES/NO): YES